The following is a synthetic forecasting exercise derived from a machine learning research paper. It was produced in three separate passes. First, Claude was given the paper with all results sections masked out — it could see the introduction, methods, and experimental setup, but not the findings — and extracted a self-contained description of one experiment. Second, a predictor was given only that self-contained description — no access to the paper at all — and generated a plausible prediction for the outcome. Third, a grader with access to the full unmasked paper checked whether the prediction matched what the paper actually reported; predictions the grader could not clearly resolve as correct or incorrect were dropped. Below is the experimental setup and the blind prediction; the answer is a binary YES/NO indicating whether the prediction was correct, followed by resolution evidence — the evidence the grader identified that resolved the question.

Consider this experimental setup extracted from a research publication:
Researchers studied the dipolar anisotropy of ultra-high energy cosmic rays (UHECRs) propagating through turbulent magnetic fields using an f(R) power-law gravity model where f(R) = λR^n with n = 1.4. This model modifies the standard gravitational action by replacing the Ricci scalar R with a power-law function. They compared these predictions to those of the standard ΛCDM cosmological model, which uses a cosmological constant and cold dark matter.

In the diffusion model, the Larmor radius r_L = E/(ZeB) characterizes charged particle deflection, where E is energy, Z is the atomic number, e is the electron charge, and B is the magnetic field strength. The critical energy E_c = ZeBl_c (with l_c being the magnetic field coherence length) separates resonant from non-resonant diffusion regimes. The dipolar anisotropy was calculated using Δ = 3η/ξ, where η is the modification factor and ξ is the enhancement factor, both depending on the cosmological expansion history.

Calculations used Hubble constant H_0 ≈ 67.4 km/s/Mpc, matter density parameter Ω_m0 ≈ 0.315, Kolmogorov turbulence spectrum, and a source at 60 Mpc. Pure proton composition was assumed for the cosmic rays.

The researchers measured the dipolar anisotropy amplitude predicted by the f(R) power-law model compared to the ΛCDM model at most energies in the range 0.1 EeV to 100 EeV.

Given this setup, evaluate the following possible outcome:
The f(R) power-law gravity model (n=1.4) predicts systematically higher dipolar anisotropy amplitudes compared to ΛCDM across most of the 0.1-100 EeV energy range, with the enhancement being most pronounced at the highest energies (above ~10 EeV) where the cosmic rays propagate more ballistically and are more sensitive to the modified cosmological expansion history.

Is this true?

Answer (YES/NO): YES